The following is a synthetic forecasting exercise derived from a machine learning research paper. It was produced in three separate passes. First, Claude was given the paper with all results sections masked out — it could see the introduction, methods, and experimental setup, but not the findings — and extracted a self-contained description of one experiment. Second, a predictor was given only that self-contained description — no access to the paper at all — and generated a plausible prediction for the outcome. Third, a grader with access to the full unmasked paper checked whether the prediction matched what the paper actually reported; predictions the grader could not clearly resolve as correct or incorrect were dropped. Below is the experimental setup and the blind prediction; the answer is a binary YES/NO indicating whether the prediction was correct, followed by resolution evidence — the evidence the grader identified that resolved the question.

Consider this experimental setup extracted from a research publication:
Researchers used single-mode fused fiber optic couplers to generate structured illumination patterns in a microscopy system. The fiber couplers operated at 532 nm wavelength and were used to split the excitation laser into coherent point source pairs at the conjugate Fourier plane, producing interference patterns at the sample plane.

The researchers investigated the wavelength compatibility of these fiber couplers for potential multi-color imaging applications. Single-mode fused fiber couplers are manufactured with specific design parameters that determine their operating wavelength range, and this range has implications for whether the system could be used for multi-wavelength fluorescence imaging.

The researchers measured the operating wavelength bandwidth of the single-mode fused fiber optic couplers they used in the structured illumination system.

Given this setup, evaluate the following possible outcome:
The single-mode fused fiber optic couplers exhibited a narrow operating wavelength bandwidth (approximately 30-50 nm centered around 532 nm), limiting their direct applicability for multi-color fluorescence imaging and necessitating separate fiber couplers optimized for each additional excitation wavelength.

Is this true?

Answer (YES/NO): YES